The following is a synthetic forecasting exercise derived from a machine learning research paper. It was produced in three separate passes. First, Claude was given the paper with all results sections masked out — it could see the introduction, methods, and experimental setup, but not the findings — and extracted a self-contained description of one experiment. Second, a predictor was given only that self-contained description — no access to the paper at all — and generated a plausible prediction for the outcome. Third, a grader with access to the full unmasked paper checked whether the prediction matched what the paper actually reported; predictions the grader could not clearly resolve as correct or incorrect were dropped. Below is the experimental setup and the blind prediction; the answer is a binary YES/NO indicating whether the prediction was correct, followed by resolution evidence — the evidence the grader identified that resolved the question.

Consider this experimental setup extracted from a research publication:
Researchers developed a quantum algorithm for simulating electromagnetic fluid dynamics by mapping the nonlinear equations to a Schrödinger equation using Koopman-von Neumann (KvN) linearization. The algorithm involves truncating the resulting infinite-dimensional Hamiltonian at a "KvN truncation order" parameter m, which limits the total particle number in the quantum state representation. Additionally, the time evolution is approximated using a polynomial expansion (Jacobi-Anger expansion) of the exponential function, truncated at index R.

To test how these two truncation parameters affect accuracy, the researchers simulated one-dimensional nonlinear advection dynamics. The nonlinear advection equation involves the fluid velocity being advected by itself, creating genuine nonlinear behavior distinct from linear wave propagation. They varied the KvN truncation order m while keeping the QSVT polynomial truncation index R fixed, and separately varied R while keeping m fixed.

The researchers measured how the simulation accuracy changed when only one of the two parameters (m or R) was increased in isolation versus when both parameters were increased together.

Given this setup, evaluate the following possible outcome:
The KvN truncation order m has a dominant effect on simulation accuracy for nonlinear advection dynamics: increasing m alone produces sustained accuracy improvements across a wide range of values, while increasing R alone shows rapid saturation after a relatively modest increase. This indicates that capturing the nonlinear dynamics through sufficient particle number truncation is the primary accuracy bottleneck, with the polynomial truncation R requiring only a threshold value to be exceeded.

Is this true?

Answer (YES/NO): NO